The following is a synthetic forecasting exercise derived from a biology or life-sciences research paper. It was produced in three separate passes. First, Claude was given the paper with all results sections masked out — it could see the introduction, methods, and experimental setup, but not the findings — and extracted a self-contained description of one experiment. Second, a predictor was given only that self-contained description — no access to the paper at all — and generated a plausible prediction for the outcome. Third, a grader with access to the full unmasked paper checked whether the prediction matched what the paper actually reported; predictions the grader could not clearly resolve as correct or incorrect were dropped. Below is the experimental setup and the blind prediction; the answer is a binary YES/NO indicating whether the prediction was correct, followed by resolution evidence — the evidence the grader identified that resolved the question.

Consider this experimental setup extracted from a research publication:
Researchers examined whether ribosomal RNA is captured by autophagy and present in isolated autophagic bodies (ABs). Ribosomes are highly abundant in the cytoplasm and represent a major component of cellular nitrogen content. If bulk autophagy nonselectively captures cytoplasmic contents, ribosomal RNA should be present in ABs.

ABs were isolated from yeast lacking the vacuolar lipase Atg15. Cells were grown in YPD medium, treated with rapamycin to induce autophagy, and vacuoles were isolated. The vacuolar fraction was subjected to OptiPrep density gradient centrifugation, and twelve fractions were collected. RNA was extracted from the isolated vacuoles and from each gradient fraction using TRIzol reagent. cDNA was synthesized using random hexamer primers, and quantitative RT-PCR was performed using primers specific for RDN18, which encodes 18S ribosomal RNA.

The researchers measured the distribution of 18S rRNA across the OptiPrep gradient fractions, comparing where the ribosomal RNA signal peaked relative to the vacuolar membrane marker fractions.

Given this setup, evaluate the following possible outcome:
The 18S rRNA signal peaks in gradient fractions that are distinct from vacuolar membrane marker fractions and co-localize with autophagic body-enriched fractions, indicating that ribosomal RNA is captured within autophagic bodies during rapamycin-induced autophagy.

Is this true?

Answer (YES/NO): YES